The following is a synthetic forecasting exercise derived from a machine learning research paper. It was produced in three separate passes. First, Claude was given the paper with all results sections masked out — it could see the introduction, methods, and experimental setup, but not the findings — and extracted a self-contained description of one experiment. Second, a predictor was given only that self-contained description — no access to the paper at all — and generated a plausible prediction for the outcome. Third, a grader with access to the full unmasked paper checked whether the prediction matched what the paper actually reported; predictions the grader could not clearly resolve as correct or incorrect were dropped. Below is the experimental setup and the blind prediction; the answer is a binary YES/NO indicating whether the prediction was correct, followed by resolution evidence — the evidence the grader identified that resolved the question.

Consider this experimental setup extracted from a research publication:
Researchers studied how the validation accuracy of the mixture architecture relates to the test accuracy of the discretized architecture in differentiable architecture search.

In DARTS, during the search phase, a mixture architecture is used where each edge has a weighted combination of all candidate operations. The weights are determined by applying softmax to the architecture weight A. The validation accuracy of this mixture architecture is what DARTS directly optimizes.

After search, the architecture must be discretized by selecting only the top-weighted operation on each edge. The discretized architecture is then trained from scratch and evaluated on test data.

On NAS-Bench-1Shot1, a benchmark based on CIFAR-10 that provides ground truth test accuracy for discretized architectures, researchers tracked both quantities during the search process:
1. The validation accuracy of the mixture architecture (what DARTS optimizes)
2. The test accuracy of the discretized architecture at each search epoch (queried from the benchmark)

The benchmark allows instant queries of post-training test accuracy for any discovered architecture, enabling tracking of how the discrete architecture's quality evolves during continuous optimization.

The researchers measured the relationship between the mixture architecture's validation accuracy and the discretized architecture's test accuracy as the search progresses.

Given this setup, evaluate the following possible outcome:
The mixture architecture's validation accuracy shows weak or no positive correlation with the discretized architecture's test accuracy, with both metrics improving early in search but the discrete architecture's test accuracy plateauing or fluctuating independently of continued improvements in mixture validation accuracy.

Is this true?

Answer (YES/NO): NO